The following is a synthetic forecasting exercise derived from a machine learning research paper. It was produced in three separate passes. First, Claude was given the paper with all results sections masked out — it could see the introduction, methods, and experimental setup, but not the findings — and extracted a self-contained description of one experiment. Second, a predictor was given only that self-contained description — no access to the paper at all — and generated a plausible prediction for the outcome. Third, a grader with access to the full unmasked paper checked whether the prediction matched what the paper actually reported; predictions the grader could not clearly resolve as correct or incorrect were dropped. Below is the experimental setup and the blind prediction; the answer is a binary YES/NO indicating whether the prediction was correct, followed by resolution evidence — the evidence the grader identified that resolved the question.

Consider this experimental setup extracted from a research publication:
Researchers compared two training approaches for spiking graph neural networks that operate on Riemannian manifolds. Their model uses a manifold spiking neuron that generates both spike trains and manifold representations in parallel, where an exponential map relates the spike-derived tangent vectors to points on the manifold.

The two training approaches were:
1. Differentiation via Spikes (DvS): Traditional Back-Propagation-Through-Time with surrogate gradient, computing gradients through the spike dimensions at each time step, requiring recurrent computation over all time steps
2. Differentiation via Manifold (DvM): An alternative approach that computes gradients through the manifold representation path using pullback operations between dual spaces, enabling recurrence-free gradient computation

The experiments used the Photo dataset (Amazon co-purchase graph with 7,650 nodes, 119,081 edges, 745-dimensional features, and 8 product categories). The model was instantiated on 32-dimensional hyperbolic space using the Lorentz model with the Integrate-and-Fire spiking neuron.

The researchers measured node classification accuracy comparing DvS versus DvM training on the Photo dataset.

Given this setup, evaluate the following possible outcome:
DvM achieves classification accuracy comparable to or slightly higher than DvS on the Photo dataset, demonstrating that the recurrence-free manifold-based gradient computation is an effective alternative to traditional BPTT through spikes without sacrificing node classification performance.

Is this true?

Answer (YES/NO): NO